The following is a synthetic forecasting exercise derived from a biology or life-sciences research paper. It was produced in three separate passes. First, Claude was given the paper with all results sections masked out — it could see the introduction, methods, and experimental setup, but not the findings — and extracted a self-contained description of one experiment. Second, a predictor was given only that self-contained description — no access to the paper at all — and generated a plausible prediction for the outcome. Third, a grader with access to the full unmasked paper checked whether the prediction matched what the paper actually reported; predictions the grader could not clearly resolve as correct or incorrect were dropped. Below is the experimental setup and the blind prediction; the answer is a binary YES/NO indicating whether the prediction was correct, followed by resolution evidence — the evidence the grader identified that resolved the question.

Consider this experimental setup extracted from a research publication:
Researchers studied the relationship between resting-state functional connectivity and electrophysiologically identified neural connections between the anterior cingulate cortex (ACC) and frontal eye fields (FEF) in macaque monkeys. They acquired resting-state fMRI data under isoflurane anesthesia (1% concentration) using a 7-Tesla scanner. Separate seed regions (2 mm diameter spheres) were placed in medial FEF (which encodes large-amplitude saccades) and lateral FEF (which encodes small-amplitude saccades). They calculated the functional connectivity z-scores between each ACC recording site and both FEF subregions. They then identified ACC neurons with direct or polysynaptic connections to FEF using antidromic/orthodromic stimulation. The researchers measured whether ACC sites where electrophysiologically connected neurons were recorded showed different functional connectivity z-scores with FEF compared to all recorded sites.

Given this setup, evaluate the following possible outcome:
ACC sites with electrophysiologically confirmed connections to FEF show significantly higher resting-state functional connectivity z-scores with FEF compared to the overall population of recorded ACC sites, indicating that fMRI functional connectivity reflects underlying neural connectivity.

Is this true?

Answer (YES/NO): NO